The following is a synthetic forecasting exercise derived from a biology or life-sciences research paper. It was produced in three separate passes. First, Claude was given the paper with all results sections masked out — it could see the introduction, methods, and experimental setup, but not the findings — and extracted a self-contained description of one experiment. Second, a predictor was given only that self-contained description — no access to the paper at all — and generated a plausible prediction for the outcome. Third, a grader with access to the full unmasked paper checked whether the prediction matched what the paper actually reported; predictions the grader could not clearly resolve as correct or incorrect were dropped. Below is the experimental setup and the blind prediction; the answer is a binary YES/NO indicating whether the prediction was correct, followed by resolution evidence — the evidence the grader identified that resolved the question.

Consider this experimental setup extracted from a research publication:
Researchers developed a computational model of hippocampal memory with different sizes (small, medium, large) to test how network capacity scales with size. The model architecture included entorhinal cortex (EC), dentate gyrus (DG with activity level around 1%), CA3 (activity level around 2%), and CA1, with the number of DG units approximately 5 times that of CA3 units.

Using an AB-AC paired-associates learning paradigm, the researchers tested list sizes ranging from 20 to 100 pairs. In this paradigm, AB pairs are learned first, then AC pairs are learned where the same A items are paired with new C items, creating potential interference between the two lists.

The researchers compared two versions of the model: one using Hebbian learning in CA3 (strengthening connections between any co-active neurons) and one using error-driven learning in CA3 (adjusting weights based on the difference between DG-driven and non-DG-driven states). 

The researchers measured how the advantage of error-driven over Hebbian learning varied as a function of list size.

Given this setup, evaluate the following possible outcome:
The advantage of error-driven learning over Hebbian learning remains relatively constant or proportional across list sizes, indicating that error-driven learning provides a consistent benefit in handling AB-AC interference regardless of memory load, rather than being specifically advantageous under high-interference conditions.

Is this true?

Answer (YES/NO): NO